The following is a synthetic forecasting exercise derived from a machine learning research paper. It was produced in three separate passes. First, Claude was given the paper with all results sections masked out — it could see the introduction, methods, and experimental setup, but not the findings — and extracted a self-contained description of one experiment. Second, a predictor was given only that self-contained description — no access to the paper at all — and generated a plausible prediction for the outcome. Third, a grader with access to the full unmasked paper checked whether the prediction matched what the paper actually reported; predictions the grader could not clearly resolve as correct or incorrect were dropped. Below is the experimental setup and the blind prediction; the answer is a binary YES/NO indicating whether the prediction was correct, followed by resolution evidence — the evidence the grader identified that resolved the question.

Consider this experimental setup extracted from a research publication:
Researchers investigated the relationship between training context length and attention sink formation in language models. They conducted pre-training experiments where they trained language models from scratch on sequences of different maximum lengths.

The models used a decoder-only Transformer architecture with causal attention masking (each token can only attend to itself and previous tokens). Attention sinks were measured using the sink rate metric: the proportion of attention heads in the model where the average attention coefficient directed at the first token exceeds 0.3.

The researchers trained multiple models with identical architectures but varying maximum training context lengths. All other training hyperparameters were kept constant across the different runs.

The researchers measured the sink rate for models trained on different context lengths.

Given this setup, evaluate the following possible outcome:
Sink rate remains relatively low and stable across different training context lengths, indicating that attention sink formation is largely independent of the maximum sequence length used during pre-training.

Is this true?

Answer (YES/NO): NO